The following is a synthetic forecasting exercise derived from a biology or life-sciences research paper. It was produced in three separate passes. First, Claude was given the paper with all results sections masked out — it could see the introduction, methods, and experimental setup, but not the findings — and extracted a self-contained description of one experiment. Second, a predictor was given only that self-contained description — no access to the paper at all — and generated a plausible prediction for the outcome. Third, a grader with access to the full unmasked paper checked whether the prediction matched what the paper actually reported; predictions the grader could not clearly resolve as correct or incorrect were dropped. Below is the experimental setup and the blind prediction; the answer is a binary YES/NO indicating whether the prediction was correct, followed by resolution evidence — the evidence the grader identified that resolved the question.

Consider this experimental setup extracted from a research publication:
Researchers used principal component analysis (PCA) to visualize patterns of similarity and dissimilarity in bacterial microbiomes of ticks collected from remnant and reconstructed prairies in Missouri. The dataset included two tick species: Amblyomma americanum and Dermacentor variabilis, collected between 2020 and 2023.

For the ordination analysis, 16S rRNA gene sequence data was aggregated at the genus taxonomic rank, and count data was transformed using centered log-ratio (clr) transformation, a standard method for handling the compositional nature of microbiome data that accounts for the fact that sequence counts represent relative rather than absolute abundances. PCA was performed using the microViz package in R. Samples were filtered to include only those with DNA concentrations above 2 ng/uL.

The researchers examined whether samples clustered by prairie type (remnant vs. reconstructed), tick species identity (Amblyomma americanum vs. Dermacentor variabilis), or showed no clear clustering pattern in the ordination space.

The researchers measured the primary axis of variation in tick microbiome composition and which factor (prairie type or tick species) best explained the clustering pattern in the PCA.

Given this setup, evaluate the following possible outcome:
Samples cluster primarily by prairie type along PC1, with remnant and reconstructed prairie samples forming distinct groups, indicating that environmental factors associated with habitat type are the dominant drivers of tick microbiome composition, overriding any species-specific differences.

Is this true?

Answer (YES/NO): NO